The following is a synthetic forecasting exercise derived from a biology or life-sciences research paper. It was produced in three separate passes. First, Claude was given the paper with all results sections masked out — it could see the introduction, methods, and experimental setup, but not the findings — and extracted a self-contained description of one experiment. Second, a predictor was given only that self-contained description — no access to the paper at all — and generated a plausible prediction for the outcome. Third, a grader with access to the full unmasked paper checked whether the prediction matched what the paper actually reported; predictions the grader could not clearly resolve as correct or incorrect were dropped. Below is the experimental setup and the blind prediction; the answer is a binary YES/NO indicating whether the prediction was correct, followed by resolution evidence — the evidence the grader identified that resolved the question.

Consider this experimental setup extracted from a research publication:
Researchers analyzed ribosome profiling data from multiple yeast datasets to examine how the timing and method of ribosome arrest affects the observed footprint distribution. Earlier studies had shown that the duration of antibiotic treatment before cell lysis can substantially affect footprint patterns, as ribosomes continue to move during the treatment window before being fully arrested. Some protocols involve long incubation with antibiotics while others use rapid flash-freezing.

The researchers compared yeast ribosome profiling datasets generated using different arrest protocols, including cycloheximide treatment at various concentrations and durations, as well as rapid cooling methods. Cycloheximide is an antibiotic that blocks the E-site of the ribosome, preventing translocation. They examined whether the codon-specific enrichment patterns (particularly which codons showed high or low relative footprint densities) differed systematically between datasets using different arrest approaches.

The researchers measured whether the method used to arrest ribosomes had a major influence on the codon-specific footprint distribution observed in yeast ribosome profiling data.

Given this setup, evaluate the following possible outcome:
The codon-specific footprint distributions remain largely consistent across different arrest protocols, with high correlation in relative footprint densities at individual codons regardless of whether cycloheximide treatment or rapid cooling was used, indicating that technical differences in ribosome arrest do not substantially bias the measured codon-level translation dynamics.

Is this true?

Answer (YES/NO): NO